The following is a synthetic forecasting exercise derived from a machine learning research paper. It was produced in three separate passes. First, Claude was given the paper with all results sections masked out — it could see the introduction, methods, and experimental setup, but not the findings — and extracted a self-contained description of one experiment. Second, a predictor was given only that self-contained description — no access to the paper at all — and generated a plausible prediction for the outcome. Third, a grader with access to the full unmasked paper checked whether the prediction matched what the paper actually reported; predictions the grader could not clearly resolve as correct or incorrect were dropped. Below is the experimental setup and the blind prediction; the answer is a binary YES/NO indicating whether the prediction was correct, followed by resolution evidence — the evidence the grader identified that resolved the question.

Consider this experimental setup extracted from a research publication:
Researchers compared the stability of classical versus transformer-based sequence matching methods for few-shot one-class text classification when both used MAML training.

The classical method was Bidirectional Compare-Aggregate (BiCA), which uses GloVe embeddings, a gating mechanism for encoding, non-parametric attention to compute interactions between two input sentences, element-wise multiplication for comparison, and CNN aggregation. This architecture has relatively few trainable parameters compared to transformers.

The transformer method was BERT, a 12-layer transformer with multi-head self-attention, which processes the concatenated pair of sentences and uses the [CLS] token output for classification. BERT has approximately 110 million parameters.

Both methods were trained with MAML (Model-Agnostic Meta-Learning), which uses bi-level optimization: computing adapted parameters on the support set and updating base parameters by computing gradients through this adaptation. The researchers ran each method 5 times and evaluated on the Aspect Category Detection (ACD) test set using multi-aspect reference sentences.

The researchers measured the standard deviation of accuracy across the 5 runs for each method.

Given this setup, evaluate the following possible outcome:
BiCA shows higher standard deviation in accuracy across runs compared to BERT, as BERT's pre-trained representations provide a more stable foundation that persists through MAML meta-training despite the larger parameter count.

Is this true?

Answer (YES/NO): NO